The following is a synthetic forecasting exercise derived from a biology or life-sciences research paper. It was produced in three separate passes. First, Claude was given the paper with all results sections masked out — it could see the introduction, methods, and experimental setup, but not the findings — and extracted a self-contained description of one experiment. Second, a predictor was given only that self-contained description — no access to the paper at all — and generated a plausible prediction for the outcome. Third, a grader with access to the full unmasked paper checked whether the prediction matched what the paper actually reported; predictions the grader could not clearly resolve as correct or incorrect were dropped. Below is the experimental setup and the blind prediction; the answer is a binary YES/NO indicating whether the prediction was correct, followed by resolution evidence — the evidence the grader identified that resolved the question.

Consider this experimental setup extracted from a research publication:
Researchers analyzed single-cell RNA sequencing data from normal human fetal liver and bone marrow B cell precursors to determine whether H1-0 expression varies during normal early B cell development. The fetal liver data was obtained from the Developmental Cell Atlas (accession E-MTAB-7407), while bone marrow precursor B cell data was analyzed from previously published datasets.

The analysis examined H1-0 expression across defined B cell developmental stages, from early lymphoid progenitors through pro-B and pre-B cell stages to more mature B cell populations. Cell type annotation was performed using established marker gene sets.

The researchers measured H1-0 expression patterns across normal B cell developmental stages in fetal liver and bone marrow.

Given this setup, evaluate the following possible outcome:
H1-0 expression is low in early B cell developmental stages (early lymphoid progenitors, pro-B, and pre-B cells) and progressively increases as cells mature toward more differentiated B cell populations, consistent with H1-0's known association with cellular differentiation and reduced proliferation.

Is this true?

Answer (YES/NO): NO